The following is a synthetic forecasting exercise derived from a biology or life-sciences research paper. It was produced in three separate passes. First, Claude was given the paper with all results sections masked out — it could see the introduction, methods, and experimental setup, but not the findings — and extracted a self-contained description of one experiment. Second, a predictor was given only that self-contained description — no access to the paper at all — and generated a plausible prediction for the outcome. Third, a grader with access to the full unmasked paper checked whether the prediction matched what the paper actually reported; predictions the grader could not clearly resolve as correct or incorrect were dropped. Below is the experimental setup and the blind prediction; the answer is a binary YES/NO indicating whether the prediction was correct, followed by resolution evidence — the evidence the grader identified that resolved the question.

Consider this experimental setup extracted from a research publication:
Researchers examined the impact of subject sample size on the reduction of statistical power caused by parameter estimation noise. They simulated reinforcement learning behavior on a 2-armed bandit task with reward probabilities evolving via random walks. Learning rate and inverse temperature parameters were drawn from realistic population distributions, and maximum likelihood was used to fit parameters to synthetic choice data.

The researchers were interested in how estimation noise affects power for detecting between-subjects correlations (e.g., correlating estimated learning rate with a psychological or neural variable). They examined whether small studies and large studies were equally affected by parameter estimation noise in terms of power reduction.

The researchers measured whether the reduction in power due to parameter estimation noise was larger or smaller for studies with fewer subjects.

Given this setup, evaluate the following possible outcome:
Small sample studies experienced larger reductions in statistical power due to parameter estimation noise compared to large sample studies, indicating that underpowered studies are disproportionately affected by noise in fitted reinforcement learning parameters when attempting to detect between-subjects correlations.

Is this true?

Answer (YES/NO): YES